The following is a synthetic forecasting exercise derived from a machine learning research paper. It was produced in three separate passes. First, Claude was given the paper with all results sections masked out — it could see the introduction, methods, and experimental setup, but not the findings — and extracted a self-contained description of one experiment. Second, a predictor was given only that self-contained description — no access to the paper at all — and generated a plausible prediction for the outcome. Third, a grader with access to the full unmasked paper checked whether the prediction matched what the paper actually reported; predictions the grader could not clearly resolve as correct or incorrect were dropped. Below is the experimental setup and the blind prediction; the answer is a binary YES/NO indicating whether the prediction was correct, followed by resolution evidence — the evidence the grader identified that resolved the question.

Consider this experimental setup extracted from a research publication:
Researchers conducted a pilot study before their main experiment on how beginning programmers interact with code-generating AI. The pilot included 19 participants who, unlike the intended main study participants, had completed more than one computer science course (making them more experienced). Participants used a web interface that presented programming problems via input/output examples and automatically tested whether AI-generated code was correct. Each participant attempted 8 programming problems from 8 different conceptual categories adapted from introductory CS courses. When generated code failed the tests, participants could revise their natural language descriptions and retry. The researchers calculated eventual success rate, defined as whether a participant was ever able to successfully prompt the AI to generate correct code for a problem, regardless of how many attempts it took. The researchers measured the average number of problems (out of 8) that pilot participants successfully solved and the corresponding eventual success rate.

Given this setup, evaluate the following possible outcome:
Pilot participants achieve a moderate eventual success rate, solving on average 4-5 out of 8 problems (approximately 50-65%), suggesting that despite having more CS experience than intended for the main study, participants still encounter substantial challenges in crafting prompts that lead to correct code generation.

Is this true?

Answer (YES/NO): NO